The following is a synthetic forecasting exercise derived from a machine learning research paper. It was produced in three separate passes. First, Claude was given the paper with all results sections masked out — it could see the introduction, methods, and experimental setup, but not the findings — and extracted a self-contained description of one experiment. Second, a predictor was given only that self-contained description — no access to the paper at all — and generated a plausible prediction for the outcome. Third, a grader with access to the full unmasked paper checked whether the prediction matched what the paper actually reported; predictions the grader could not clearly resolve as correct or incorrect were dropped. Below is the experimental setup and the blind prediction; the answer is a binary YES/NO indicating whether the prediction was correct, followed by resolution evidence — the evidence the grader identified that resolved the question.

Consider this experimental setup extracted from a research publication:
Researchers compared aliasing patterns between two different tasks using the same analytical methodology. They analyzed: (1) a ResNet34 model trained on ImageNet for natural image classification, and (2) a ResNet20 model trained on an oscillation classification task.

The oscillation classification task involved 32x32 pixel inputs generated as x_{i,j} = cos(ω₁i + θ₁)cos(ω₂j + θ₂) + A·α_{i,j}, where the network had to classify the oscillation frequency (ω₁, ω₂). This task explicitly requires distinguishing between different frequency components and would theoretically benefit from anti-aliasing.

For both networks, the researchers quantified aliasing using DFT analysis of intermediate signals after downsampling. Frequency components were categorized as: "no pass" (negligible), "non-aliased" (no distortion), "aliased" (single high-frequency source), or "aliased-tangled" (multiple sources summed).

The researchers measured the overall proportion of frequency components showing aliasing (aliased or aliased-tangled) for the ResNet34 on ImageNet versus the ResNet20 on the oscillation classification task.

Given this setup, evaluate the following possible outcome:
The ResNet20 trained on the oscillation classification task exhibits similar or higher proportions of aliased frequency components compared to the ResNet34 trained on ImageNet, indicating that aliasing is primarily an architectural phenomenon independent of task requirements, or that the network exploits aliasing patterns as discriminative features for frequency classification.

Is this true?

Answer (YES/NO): YES